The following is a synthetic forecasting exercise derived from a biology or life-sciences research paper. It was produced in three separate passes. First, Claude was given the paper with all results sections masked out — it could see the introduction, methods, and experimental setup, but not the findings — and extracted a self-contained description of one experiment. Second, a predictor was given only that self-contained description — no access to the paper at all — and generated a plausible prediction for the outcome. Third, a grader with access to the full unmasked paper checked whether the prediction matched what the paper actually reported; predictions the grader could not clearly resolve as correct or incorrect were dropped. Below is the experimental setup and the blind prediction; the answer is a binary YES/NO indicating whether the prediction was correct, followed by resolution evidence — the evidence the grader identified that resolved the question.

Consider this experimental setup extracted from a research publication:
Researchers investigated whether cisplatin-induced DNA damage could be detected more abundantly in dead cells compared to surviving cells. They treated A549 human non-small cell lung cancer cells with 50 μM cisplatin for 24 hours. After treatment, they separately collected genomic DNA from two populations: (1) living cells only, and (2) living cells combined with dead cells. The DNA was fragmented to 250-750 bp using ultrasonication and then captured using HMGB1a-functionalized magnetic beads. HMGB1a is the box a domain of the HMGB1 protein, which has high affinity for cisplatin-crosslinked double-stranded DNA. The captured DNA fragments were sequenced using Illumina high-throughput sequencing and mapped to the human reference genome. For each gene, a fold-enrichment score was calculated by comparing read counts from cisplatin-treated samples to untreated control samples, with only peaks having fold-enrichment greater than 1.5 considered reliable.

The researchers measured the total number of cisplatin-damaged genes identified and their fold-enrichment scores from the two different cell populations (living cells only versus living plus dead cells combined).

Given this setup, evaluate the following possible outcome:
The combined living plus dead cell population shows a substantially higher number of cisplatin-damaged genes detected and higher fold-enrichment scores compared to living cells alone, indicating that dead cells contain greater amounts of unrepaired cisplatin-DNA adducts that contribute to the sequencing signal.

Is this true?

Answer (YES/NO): NO